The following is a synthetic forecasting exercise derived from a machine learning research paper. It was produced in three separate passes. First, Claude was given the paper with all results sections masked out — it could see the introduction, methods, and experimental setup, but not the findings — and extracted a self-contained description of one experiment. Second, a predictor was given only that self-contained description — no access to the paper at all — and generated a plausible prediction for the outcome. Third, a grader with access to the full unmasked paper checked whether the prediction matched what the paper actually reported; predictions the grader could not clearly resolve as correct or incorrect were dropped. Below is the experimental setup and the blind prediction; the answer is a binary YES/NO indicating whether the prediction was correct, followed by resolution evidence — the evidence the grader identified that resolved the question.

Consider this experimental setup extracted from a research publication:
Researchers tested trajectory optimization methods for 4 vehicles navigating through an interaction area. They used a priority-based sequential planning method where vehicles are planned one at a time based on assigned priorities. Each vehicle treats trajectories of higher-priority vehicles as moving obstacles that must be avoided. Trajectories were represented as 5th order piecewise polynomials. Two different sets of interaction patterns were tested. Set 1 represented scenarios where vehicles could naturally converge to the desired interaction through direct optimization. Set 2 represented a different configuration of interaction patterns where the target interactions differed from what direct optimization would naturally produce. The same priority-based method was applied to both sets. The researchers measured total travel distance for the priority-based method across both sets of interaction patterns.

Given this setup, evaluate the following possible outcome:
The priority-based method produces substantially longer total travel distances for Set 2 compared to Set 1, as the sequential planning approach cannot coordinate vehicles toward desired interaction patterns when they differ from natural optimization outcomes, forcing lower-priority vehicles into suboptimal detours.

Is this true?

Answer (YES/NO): NO